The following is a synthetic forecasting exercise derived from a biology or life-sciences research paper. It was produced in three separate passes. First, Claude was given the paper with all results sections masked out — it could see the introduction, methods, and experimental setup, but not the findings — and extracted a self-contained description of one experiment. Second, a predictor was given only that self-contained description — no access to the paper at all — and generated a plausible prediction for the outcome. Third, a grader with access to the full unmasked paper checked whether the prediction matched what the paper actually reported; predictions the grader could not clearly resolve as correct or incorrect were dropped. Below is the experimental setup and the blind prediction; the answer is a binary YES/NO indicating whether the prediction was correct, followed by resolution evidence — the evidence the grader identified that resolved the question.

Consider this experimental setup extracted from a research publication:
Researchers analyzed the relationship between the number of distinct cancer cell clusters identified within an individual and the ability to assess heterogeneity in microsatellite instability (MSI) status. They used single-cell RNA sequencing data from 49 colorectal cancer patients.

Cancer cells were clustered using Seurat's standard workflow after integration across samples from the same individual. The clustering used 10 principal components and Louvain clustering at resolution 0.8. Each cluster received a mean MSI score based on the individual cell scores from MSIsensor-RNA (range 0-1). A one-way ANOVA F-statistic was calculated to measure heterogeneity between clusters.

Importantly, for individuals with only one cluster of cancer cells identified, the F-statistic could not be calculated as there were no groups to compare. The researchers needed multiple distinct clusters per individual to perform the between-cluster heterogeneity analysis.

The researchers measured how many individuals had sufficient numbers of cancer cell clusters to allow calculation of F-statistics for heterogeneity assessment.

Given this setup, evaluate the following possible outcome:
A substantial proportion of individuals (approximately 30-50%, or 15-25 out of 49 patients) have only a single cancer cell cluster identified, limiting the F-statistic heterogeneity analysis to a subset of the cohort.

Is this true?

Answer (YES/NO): NO